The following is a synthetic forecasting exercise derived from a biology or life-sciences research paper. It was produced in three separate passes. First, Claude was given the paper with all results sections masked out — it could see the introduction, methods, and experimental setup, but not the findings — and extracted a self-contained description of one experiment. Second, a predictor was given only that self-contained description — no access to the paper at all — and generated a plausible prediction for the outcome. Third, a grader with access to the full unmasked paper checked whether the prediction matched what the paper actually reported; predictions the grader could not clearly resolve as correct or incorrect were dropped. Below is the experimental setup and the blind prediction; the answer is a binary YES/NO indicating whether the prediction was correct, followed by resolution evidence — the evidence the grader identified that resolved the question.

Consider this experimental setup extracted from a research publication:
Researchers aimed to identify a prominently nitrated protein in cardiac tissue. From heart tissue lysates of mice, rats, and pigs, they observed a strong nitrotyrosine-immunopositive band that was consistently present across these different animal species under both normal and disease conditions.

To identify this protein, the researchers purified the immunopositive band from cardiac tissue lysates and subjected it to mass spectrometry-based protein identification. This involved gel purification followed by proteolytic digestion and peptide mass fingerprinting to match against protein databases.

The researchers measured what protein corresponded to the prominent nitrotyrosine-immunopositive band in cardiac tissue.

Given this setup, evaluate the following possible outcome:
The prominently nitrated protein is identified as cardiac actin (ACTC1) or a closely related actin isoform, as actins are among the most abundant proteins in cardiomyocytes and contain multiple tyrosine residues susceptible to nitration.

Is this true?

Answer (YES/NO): NO